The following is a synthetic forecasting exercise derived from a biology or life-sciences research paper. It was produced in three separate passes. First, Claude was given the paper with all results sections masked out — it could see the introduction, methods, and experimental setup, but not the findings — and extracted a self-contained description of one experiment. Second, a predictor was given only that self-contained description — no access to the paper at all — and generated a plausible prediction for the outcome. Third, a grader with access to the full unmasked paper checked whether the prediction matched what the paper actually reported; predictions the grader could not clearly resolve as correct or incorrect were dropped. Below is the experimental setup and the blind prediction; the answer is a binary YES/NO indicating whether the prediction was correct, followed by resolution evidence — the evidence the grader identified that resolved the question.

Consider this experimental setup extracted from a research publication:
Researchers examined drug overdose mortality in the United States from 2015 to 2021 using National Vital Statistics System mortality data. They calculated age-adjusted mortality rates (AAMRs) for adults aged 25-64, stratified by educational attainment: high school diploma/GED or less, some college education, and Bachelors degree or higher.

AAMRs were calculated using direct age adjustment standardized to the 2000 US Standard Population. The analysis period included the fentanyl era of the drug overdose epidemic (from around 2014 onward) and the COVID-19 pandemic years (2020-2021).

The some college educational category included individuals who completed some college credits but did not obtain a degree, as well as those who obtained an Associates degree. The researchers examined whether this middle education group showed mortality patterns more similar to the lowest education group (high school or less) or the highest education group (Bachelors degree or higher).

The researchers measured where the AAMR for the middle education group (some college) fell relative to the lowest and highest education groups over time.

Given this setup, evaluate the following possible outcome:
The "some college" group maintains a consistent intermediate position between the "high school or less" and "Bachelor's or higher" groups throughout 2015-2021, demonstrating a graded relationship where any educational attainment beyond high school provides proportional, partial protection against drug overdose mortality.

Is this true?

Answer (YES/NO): NO